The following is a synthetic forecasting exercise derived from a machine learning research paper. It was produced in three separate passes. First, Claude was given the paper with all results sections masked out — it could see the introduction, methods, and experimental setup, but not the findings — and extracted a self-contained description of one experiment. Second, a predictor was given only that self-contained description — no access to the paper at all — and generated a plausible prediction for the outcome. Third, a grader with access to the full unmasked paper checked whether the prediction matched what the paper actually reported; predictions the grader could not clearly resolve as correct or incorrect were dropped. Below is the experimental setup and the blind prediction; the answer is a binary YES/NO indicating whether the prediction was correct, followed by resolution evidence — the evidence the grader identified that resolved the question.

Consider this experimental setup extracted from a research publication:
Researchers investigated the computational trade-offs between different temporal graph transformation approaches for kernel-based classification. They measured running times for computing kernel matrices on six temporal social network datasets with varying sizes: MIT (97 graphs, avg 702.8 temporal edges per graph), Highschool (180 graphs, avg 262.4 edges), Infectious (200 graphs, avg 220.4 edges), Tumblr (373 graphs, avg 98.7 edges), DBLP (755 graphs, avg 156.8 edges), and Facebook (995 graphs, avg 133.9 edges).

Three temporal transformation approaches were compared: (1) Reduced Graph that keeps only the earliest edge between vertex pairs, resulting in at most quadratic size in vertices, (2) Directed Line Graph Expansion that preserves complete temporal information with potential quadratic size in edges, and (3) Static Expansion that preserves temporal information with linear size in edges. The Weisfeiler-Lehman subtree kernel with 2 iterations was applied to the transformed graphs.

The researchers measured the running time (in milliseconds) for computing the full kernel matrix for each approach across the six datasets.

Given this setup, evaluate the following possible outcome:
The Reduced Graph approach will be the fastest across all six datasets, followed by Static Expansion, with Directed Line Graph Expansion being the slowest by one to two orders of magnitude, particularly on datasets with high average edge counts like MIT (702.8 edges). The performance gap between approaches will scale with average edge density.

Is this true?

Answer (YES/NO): NO